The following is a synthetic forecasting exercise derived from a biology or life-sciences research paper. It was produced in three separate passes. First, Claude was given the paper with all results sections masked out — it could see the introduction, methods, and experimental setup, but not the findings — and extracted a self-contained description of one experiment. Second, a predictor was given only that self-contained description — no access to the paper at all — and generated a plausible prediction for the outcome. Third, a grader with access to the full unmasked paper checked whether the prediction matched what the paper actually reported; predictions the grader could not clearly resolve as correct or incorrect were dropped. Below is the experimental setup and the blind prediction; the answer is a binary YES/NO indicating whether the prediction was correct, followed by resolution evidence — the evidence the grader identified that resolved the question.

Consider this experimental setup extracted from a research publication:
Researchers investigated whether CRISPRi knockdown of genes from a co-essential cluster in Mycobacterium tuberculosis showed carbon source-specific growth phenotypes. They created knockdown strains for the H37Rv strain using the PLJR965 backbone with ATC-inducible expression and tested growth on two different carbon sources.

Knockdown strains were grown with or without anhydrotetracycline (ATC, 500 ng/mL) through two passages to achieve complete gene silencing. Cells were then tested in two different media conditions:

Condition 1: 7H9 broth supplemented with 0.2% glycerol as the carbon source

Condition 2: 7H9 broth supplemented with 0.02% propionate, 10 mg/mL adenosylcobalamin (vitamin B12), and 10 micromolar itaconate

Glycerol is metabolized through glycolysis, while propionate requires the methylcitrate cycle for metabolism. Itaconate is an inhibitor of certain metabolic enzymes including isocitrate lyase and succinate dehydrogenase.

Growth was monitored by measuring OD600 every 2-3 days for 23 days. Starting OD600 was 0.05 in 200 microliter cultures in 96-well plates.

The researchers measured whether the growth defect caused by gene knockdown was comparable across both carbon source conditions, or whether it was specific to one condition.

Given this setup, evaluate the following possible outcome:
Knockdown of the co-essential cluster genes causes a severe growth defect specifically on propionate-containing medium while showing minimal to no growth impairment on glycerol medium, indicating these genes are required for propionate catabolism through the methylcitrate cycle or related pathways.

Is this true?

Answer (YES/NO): NO